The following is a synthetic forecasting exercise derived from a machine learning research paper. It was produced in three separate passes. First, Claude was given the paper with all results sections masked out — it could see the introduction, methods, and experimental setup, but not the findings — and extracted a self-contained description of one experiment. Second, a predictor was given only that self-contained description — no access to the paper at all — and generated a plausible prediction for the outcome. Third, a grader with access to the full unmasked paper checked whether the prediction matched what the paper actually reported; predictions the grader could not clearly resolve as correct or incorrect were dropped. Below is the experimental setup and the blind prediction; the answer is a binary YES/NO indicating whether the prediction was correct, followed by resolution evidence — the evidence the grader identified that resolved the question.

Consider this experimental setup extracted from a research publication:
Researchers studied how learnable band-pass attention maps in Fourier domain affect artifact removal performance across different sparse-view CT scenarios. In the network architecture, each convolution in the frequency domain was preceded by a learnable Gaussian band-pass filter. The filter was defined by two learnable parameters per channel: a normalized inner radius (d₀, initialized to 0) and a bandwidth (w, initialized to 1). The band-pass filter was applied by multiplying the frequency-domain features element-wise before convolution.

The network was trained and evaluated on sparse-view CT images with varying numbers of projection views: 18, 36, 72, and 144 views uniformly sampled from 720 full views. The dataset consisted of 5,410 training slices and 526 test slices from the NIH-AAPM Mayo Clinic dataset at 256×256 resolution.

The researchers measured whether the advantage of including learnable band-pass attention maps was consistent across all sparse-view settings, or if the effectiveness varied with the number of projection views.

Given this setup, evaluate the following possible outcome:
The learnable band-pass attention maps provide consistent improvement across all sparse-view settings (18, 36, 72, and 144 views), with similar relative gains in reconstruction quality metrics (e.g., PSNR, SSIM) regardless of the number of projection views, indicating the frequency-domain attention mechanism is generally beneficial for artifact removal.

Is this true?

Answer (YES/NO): NO